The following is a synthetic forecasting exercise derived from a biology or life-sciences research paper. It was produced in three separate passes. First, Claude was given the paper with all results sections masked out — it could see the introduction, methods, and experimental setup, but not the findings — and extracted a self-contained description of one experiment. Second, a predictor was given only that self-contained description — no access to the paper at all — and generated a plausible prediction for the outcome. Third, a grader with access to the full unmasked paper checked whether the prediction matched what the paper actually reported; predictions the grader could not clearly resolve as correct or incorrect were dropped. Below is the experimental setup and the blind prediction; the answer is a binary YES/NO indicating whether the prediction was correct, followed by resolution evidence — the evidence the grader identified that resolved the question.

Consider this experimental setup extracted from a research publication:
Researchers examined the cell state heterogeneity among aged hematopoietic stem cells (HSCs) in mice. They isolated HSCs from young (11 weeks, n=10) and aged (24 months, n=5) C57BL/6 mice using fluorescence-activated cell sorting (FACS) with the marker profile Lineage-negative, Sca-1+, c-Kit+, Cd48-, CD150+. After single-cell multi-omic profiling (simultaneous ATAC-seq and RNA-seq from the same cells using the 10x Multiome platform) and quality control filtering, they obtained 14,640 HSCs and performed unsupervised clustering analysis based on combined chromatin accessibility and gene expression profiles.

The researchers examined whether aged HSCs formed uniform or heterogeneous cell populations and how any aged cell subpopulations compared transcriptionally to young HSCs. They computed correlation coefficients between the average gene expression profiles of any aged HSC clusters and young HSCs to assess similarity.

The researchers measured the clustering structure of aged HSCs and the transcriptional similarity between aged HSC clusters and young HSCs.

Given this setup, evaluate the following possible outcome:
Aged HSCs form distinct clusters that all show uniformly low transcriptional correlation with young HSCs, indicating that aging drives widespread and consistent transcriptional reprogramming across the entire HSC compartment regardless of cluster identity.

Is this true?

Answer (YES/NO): NO